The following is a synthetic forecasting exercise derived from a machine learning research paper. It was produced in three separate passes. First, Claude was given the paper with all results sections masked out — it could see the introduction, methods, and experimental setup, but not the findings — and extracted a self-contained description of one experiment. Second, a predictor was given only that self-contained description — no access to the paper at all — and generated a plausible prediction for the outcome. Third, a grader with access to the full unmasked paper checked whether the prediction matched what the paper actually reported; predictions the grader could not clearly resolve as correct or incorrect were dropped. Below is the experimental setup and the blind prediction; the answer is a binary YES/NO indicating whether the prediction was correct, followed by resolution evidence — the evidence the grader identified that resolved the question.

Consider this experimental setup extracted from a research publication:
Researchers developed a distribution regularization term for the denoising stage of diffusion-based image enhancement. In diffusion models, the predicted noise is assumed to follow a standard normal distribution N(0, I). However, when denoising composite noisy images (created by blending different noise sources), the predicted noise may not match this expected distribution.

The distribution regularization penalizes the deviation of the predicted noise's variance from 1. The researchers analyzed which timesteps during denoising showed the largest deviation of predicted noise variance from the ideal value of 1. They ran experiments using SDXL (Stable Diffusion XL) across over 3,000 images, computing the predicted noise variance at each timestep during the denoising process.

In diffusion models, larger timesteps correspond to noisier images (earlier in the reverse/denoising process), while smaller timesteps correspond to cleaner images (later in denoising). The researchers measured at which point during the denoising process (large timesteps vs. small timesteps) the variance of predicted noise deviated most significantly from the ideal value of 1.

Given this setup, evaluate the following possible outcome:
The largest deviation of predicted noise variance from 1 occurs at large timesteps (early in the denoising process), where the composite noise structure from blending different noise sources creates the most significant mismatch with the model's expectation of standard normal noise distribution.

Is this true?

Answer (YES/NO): YES